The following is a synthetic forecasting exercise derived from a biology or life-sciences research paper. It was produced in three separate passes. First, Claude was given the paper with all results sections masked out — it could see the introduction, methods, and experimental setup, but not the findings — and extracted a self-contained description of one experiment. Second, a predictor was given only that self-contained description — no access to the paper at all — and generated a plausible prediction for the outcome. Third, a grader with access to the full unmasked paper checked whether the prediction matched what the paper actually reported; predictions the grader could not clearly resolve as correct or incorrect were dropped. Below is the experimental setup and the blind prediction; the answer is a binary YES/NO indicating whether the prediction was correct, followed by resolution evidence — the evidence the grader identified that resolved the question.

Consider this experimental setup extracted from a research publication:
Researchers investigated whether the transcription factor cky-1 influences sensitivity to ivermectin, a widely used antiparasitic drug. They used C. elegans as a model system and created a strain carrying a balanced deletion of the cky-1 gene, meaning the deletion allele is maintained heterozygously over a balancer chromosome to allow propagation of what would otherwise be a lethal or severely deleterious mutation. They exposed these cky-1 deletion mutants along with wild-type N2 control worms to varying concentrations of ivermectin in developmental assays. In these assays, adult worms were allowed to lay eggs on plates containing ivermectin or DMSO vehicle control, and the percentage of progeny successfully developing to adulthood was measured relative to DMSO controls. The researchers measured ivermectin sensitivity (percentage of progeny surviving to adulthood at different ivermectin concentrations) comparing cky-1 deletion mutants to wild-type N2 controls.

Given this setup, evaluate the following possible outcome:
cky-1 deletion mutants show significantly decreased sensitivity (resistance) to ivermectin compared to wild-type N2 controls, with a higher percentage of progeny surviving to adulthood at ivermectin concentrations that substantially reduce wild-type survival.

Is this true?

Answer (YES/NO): NO